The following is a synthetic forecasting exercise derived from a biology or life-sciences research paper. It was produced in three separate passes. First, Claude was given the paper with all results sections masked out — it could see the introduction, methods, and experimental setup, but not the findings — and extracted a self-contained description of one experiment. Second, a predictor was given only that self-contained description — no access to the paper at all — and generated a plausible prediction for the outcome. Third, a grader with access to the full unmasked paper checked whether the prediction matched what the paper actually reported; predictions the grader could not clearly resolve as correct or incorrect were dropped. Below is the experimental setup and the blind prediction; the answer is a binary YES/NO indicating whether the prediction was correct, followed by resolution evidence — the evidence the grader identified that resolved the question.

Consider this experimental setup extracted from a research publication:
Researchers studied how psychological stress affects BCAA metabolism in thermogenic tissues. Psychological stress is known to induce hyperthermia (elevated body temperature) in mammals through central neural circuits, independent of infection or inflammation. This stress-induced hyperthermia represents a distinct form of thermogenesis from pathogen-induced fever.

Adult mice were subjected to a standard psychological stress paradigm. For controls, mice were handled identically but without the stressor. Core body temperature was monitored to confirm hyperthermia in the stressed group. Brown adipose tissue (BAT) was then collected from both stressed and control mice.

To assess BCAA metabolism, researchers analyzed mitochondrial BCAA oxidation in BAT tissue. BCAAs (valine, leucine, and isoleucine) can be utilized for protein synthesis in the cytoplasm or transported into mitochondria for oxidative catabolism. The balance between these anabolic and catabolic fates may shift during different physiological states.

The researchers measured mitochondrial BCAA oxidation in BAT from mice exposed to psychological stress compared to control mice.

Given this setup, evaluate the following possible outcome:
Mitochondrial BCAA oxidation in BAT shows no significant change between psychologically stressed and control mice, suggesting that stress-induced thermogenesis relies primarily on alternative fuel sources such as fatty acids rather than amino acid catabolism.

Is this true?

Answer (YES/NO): NO